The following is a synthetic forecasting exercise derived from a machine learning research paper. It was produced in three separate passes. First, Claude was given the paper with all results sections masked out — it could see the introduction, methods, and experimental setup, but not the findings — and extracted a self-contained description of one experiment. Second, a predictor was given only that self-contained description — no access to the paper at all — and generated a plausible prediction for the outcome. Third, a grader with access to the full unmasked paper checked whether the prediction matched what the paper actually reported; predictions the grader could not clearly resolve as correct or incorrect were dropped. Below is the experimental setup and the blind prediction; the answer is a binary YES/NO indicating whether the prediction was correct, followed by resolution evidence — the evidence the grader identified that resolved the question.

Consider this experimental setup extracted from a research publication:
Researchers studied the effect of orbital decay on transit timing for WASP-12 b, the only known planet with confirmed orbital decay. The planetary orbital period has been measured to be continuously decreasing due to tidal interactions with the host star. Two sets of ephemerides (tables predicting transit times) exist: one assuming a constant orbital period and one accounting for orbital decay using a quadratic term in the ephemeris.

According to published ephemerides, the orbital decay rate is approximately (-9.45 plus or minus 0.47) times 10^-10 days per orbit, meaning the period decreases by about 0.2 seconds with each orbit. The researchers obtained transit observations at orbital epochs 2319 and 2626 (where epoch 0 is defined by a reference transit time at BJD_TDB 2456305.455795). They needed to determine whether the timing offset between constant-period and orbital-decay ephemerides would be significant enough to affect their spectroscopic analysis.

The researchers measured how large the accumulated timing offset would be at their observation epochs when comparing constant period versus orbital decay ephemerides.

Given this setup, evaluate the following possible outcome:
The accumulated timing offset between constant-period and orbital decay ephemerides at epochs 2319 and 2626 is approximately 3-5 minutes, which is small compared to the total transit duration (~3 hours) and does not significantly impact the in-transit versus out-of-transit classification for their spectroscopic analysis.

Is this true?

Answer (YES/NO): NO